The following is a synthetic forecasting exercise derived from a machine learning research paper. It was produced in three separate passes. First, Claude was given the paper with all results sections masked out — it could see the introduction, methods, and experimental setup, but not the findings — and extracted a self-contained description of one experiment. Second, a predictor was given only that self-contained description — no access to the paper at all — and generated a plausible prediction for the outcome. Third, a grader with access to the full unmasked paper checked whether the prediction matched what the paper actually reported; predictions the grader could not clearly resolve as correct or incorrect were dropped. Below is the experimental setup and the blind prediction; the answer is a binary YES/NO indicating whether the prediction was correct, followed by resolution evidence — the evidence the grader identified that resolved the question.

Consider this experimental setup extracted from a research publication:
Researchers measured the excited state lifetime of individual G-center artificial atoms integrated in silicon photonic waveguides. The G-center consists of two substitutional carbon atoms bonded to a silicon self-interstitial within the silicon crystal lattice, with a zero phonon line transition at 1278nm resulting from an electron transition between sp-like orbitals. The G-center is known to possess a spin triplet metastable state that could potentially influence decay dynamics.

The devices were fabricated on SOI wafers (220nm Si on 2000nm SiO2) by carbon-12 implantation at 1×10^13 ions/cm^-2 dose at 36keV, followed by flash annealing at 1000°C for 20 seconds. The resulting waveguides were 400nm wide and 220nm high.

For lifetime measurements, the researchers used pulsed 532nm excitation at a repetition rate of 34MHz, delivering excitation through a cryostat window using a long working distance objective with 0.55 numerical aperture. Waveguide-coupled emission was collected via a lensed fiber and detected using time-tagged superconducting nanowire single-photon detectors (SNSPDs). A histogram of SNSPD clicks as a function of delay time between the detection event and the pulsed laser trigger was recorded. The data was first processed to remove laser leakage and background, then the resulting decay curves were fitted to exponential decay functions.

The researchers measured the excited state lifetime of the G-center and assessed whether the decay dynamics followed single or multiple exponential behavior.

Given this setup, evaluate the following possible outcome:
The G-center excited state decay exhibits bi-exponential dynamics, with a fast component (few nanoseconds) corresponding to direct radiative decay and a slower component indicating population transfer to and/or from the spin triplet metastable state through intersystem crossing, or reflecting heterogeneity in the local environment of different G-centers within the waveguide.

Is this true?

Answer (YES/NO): NO